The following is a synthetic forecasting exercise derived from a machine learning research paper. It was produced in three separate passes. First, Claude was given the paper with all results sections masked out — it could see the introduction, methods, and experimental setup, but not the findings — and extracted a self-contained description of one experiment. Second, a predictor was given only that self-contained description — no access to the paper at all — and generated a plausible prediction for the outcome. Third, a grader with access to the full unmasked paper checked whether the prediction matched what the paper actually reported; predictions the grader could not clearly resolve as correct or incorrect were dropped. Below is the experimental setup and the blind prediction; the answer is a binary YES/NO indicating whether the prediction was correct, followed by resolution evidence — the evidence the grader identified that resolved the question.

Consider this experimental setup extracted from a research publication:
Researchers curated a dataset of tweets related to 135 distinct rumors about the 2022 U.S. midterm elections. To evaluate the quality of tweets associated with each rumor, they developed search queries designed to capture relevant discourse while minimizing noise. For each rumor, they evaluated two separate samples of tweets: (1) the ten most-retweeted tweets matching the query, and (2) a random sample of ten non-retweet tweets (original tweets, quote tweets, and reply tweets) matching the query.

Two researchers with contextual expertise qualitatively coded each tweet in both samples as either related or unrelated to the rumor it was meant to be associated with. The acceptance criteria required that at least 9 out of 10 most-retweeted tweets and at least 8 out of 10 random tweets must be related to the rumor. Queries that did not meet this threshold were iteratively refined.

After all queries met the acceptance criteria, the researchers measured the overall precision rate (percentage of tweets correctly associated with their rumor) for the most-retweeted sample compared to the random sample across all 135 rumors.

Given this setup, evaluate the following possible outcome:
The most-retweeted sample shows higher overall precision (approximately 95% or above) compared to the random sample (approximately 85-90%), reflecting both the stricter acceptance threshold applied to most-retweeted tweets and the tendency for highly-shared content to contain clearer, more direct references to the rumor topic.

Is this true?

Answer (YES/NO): NO